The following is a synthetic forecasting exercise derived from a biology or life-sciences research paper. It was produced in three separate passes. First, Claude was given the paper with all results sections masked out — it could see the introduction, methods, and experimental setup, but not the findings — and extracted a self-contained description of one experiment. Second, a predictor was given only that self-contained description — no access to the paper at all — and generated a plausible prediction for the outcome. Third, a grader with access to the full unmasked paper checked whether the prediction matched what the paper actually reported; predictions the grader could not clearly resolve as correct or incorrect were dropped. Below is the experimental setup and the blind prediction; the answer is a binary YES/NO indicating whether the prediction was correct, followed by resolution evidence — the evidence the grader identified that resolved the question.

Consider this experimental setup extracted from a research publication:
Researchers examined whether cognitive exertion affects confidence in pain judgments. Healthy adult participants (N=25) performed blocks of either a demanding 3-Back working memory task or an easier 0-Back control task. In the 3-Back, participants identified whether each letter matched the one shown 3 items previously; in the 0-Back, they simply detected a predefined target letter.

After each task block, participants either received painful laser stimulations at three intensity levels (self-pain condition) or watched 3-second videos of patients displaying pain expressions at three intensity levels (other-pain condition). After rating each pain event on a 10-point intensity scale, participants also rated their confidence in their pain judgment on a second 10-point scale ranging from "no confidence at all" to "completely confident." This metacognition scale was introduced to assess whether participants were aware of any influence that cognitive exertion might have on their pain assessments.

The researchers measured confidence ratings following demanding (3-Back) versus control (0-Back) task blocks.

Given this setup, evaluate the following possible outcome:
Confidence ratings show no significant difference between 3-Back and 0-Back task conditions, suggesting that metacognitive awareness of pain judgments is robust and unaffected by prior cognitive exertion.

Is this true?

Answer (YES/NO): YES